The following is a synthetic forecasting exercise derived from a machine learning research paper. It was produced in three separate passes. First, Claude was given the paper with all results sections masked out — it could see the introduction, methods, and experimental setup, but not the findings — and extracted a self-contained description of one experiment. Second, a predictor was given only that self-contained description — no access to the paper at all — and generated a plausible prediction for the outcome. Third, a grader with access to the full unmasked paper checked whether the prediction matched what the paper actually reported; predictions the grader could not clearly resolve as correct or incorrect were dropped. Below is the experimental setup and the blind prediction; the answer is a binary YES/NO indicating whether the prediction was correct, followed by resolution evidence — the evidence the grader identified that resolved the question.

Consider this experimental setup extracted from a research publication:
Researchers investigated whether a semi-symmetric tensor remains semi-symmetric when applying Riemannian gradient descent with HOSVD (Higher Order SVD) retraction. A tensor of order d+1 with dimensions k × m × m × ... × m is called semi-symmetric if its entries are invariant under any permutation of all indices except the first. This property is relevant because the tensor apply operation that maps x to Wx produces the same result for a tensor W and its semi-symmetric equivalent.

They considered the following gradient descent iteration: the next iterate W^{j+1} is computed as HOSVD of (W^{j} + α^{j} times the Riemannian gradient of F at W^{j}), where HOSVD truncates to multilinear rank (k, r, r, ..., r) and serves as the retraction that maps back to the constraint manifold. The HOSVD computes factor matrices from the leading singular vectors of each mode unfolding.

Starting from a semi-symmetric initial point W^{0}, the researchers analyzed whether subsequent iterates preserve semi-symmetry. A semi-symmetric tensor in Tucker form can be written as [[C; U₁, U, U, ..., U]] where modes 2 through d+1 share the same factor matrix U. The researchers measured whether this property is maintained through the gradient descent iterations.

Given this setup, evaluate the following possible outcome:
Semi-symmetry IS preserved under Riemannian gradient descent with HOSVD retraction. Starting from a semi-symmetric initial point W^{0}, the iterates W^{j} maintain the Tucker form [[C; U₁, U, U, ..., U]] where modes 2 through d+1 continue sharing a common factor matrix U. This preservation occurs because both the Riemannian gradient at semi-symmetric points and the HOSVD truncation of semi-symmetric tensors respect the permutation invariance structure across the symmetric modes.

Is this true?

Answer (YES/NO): YES